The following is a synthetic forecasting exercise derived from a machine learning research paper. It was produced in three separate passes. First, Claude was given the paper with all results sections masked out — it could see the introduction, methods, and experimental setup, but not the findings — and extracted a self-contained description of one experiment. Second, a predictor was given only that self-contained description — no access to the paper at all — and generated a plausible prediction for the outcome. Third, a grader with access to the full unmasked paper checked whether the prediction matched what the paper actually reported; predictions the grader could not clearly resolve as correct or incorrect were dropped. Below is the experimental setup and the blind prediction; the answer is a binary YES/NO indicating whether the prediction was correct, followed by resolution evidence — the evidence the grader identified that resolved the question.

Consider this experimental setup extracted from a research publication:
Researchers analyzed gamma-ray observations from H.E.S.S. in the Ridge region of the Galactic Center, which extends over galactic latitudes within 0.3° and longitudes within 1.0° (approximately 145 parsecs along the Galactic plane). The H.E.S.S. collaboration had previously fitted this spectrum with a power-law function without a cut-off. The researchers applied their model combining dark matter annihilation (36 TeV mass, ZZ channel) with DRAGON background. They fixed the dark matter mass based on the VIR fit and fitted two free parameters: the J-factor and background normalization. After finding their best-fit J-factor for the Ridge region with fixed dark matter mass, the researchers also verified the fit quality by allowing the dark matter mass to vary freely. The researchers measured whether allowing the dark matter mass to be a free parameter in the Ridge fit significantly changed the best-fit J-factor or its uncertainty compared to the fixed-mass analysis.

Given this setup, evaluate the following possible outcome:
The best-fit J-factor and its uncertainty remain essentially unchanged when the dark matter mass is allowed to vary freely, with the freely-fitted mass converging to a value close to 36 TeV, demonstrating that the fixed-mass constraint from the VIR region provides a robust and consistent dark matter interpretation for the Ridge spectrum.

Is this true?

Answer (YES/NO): NO